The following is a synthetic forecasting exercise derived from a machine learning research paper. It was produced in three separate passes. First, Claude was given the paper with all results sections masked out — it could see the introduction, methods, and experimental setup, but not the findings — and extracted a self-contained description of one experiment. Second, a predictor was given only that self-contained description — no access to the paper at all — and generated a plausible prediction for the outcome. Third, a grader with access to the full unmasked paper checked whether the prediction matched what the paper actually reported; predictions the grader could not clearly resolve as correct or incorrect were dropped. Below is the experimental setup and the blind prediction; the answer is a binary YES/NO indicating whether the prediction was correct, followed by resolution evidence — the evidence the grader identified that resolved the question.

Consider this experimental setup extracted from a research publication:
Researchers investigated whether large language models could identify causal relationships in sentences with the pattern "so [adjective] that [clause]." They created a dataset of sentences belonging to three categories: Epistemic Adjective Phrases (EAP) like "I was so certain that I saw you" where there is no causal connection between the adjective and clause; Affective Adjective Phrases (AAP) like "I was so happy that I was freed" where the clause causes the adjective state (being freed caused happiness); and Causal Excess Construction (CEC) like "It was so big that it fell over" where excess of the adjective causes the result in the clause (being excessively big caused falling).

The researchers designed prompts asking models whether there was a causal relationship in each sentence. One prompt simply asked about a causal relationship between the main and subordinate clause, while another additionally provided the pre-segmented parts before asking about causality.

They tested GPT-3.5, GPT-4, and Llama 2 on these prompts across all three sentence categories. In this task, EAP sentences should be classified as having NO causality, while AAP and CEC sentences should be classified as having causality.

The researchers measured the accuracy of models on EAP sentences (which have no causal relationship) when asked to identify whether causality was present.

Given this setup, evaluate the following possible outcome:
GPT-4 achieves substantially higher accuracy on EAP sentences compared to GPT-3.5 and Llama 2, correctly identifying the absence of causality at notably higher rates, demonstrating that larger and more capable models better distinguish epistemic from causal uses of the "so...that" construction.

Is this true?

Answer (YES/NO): NO